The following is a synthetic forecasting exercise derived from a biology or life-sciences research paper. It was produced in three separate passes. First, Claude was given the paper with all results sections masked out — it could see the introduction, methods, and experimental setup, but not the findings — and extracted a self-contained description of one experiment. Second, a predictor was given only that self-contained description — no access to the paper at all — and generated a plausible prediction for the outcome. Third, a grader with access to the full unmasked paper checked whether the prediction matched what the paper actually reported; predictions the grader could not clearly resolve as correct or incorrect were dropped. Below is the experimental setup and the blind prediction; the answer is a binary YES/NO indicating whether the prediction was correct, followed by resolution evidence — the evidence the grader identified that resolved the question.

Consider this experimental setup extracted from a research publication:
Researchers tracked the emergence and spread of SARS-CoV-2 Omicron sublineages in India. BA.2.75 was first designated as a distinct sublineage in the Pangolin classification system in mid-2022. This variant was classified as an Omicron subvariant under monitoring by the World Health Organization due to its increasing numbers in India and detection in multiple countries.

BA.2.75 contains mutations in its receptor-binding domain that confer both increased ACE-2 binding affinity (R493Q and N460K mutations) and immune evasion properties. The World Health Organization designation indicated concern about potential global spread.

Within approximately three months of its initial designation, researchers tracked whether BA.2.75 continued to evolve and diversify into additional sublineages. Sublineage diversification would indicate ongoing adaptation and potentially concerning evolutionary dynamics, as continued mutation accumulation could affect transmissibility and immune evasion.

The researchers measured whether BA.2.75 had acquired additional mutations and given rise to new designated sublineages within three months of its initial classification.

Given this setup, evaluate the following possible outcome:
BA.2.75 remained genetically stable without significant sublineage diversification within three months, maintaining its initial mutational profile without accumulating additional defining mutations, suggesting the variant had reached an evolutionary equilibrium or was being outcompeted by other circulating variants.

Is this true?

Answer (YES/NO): NO